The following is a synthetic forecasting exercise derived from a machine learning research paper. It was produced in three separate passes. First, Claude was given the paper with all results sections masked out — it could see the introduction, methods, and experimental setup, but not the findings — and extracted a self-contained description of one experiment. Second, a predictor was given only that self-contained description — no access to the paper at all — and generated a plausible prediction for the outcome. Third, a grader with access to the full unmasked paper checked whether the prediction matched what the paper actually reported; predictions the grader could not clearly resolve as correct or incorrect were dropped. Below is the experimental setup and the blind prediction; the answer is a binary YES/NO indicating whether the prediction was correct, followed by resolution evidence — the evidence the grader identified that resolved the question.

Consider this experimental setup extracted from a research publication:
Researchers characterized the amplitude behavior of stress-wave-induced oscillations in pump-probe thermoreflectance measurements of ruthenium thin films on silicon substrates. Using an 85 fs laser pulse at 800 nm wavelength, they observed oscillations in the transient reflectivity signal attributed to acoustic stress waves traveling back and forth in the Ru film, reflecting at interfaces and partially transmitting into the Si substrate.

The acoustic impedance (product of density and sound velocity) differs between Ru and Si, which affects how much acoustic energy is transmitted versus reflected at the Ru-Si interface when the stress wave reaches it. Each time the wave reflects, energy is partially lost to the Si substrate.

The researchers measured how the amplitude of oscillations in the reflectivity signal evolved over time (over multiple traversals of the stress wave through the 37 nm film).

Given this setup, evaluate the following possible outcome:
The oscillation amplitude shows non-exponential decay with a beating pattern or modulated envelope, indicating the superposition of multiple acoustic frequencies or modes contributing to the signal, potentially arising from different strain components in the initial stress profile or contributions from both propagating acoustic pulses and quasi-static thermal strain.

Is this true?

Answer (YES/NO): NO